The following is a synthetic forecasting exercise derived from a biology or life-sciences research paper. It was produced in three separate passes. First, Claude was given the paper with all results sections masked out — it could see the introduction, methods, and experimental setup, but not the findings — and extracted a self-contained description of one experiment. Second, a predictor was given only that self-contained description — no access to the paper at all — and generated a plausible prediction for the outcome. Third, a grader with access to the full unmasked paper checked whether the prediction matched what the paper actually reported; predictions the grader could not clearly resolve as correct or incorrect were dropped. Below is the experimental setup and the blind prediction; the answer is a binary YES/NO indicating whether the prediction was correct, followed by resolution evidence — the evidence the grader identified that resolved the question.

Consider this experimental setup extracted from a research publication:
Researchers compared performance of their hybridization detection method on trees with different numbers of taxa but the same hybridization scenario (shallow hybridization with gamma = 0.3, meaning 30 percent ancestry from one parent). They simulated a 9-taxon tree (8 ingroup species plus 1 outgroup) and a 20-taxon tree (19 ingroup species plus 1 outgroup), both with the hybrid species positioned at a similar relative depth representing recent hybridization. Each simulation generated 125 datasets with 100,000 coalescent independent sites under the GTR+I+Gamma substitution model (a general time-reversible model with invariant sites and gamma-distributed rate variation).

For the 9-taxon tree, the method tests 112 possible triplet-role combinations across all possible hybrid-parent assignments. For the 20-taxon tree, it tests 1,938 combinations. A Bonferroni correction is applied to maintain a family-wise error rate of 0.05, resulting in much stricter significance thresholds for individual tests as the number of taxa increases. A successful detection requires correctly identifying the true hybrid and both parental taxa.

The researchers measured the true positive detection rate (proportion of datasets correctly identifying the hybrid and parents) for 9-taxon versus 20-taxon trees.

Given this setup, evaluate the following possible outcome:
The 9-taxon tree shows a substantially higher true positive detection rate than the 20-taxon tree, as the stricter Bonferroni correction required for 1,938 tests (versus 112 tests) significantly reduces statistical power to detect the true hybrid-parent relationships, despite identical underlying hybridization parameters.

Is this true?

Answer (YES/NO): NO